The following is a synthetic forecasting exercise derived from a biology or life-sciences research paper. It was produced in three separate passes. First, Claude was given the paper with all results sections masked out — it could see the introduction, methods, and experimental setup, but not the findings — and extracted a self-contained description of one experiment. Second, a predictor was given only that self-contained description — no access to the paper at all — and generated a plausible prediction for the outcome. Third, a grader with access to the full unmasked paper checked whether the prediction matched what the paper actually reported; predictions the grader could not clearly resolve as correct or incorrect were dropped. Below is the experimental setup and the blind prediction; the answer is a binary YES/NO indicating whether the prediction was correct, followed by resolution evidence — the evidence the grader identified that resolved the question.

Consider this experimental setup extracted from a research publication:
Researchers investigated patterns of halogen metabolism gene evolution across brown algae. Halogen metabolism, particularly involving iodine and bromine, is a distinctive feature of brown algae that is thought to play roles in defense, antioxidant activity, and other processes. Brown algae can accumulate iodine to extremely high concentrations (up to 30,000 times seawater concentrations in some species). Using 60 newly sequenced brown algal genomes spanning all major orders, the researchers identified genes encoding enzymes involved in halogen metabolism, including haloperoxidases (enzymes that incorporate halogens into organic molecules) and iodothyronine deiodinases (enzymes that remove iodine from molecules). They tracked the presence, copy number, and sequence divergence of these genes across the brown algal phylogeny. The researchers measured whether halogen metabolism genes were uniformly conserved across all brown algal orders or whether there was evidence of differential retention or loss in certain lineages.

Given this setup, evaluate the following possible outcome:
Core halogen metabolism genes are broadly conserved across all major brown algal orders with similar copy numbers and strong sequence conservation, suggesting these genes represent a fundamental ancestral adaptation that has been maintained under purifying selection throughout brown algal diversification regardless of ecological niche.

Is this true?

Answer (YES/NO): NO